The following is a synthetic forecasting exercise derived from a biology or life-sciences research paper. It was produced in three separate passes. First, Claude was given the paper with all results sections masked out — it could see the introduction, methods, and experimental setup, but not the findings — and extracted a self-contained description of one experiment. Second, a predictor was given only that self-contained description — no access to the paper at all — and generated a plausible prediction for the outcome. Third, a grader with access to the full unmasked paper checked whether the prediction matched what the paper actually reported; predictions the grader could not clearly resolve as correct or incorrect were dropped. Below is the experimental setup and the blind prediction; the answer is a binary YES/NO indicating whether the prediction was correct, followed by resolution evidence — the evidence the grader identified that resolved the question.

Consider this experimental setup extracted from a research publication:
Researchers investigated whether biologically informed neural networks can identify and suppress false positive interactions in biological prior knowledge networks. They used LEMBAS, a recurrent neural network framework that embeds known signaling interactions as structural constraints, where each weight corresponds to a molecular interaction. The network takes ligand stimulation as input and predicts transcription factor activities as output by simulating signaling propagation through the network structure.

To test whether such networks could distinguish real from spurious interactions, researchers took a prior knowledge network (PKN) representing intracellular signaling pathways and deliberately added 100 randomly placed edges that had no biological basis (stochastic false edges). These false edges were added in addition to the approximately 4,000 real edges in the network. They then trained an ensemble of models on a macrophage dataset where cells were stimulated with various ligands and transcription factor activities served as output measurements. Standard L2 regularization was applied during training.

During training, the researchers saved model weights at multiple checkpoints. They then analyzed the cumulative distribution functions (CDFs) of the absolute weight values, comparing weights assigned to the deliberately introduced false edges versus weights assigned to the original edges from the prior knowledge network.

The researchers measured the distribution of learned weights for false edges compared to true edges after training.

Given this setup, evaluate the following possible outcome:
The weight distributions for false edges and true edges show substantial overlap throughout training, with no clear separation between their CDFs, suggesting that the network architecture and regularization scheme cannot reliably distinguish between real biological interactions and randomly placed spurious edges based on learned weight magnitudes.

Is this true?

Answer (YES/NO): NO